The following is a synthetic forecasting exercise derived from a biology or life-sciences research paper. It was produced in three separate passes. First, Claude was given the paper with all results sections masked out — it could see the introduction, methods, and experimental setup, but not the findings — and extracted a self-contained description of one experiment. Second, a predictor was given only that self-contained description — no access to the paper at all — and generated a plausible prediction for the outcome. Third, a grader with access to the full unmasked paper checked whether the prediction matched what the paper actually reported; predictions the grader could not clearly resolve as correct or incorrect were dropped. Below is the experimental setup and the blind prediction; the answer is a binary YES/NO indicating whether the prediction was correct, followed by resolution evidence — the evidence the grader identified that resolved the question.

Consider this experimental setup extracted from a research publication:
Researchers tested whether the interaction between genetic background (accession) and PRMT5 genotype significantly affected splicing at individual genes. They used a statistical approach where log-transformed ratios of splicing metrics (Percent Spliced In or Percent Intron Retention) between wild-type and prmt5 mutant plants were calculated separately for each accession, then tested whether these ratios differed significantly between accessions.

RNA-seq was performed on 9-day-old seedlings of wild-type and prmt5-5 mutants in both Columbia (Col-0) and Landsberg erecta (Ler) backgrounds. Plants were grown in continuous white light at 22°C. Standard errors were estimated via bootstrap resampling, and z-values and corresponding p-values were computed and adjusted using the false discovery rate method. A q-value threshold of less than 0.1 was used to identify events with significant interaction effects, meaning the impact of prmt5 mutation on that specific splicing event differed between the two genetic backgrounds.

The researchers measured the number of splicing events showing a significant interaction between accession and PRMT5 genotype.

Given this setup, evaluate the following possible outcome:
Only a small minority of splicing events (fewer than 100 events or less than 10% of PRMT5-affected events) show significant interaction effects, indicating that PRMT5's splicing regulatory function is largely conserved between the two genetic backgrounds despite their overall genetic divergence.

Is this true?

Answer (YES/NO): YES